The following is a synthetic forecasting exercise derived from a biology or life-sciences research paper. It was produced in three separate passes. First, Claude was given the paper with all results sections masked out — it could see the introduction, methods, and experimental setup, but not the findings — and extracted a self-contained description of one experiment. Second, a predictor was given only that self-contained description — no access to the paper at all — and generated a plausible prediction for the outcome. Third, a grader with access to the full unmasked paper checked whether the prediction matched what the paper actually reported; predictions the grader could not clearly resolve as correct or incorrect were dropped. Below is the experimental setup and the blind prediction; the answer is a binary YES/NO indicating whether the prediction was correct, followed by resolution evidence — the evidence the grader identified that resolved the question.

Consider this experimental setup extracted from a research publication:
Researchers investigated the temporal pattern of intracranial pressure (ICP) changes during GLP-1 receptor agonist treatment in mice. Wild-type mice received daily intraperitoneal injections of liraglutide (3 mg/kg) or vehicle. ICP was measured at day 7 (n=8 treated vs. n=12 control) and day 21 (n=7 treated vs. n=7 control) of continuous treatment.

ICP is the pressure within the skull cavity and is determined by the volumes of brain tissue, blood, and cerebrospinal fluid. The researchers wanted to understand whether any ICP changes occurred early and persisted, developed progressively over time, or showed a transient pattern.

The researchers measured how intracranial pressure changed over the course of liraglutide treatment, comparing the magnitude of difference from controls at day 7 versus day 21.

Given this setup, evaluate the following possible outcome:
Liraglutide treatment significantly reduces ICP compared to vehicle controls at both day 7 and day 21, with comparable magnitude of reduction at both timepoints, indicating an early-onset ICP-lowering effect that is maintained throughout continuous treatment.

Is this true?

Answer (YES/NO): NO